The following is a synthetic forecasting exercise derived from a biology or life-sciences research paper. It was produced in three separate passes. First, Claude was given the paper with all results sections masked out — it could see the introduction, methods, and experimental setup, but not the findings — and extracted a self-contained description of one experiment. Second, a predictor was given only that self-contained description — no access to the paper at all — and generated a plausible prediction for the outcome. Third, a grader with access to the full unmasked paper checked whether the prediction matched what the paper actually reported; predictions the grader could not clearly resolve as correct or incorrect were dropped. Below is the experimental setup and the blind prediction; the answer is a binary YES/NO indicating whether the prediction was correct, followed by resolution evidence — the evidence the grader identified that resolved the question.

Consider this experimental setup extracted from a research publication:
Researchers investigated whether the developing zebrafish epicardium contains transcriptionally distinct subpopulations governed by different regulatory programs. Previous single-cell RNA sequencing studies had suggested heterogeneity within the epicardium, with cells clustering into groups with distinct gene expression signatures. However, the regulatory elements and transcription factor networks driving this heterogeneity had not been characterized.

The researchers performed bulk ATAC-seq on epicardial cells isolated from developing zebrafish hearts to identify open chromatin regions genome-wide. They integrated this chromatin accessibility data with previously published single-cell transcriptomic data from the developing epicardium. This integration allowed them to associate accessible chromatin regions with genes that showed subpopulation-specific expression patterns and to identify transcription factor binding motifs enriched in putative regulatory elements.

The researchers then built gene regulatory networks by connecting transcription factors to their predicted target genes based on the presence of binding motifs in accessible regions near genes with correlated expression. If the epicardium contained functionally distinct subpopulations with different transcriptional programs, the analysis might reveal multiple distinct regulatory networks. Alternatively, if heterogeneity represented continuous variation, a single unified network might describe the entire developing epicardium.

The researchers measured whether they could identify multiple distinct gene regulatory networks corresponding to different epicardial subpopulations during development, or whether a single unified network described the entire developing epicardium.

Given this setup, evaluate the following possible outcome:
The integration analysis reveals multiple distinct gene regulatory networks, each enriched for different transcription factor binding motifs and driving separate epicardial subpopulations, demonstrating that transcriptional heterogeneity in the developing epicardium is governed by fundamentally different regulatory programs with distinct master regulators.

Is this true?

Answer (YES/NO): YES